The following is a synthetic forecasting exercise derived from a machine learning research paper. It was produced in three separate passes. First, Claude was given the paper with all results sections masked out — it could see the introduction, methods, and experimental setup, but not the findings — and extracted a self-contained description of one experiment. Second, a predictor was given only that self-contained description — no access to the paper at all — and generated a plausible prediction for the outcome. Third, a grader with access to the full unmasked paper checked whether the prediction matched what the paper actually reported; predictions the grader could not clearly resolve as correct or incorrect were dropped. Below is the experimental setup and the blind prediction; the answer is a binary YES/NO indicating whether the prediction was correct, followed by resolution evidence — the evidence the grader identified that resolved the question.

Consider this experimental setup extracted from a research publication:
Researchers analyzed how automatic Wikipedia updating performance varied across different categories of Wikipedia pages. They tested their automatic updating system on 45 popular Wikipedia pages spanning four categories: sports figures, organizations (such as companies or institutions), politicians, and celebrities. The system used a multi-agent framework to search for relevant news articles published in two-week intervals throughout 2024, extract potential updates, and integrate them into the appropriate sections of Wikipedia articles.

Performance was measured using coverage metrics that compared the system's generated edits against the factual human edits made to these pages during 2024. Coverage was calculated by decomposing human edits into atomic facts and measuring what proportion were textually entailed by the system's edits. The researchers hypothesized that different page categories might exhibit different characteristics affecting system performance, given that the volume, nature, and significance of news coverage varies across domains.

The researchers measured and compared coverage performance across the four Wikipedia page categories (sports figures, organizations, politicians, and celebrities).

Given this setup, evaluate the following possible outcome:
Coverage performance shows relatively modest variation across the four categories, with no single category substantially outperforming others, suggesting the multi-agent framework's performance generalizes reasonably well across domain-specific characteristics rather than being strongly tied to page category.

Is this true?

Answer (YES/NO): NO